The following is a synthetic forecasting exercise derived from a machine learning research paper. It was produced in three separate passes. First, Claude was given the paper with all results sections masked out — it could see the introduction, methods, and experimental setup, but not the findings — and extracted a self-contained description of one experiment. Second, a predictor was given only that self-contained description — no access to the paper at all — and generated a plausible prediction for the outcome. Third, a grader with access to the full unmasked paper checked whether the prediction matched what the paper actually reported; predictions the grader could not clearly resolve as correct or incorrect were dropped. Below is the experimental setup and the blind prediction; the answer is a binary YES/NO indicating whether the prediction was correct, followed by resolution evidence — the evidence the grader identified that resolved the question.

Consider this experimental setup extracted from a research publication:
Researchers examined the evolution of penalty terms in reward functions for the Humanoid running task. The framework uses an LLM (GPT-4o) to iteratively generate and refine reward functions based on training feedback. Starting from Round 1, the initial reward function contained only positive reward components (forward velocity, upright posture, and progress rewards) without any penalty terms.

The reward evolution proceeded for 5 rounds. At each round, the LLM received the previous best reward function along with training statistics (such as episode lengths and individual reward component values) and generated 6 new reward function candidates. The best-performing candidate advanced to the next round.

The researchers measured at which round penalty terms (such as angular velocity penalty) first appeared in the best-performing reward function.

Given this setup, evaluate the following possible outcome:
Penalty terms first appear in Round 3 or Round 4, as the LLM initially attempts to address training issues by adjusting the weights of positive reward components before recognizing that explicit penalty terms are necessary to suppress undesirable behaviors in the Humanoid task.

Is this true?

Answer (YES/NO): NO